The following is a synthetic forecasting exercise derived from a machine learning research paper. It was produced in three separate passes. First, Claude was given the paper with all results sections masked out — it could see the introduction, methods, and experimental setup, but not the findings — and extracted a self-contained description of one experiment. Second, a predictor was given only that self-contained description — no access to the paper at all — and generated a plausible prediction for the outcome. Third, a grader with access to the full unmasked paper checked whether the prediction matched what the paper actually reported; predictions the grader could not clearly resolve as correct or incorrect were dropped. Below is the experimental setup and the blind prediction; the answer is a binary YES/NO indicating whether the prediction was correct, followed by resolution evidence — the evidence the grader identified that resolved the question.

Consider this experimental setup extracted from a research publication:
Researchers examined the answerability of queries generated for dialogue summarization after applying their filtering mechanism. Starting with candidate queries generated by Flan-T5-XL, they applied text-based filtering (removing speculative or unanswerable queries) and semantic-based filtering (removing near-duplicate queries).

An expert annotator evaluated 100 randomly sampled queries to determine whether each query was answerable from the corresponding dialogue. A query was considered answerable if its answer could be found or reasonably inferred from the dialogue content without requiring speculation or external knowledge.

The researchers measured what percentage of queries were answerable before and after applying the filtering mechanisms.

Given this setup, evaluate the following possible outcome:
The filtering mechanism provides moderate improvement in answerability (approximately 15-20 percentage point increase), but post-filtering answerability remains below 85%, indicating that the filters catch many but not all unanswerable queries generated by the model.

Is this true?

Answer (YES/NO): NO